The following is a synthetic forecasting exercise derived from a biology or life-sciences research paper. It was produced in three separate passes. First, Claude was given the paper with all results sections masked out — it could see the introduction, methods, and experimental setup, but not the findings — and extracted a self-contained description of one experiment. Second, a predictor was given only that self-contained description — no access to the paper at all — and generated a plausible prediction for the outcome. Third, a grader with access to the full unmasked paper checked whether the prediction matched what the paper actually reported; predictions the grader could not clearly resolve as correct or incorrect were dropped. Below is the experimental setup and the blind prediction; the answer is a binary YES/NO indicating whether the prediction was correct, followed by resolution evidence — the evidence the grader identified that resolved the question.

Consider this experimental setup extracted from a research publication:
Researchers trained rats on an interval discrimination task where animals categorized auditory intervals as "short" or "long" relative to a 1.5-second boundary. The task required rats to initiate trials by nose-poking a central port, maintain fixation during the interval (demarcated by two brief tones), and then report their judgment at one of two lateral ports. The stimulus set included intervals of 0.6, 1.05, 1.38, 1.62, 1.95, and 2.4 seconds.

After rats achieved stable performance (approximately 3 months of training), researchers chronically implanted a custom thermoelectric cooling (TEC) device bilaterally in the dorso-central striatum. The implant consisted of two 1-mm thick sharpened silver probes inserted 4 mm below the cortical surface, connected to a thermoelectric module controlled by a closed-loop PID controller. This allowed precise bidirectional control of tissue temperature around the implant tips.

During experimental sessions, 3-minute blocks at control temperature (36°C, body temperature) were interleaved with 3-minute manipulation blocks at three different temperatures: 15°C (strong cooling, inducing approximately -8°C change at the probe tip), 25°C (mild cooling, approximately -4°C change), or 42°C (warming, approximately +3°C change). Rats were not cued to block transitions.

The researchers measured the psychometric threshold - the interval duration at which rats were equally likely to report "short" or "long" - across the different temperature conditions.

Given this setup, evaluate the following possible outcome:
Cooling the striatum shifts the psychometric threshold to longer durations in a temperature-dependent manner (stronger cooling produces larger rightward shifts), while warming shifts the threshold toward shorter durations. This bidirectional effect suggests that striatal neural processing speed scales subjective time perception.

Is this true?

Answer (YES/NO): YES